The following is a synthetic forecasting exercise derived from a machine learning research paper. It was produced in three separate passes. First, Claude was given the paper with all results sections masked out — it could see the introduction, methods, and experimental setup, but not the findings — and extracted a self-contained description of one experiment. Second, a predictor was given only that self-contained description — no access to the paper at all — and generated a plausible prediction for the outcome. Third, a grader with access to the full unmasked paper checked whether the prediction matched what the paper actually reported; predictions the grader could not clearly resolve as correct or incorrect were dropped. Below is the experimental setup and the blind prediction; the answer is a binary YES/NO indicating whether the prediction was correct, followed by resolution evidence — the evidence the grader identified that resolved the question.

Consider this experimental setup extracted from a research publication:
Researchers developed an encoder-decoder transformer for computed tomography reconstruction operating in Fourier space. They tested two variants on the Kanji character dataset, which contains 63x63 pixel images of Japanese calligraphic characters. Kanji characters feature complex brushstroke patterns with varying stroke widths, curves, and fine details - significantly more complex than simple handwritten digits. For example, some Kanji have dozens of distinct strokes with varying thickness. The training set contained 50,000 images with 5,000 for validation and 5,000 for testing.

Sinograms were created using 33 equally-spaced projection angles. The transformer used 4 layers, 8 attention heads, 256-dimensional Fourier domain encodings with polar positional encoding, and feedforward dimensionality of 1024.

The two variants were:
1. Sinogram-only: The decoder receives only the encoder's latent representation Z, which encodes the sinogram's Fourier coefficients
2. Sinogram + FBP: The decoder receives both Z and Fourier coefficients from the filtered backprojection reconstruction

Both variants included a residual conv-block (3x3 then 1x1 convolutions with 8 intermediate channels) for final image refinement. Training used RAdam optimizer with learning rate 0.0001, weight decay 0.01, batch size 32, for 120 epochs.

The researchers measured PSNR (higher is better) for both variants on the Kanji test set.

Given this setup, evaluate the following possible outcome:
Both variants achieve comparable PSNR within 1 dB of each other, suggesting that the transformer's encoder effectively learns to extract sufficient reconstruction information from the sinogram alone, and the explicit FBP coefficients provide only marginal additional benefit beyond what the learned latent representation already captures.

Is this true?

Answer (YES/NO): NO